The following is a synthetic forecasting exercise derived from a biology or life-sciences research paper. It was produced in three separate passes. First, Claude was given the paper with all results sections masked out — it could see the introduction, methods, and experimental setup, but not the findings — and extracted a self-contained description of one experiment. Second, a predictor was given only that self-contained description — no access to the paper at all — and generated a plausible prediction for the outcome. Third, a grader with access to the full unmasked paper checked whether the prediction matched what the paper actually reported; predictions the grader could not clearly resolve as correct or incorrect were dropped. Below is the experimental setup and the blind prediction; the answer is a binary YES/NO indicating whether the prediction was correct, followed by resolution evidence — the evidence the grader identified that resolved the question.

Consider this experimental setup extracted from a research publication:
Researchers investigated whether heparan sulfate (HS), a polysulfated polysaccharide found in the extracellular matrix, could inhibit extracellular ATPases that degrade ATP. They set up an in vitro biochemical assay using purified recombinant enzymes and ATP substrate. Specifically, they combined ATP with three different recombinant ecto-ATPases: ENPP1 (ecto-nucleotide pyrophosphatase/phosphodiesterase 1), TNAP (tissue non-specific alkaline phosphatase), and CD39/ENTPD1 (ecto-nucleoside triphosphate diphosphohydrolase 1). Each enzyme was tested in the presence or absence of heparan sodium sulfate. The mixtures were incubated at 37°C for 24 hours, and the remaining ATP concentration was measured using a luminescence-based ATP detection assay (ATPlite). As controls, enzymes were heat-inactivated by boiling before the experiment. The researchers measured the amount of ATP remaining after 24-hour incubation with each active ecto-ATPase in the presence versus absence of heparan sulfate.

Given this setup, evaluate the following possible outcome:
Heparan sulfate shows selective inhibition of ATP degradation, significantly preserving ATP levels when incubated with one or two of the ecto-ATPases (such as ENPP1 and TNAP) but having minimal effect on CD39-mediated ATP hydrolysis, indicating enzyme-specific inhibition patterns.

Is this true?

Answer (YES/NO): NO